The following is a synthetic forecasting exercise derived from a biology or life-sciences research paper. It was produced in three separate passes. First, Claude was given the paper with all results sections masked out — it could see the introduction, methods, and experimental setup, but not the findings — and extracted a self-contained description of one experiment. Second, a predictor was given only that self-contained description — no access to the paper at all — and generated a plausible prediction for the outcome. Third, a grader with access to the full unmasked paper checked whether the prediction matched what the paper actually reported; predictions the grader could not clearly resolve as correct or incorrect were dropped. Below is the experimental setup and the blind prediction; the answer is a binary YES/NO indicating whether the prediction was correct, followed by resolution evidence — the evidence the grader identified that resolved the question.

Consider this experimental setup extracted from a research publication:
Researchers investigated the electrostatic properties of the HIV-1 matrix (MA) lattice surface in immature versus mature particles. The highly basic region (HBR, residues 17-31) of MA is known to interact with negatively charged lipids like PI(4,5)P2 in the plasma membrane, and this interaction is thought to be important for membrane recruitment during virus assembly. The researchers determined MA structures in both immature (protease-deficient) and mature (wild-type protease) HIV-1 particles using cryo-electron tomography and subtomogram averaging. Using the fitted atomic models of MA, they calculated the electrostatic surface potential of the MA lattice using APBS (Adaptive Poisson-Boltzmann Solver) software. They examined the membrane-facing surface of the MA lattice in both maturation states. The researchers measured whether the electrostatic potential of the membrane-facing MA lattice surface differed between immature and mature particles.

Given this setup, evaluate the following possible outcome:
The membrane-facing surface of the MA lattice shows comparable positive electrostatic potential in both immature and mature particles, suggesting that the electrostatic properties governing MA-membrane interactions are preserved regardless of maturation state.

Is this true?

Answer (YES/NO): NO